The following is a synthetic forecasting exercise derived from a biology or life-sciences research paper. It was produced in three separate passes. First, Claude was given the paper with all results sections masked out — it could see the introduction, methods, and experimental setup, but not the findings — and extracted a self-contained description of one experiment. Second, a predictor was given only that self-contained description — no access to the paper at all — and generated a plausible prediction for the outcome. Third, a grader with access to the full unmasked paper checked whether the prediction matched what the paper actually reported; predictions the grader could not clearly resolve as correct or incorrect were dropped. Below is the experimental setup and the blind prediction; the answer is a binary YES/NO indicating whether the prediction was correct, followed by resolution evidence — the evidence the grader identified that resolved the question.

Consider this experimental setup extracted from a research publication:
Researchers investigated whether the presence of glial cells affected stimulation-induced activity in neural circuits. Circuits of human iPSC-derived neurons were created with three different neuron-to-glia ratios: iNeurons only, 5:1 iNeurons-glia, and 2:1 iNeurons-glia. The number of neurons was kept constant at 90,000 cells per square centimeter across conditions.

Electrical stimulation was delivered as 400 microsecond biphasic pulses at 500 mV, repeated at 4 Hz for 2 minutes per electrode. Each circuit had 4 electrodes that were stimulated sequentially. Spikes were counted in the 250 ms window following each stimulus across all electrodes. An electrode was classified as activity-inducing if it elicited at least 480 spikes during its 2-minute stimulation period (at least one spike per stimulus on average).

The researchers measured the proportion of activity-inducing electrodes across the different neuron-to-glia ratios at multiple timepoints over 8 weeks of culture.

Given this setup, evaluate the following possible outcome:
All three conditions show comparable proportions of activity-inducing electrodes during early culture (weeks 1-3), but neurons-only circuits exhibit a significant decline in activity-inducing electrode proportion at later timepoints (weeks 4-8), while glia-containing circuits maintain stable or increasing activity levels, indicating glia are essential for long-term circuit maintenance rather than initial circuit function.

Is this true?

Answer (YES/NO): NO